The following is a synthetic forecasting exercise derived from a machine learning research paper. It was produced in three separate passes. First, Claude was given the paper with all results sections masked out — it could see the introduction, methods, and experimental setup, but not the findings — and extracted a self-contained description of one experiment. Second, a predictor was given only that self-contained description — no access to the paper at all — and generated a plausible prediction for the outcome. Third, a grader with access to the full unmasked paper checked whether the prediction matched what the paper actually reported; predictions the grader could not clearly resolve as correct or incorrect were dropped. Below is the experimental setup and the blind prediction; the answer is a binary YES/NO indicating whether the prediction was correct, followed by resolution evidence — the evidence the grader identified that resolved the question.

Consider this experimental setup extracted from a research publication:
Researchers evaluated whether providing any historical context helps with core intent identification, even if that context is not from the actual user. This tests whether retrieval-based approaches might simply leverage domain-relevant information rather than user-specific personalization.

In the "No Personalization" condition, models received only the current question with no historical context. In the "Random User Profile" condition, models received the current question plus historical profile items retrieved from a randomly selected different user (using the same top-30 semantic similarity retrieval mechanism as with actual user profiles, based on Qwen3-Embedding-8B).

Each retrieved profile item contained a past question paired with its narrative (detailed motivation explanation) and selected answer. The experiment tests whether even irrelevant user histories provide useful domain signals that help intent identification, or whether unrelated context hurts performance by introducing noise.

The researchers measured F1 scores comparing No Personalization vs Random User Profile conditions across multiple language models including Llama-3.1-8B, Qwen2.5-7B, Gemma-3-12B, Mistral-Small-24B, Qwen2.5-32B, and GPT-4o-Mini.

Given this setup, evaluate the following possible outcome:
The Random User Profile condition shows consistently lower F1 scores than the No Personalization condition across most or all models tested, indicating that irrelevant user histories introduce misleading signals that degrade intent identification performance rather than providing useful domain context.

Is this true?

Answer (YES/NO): YES